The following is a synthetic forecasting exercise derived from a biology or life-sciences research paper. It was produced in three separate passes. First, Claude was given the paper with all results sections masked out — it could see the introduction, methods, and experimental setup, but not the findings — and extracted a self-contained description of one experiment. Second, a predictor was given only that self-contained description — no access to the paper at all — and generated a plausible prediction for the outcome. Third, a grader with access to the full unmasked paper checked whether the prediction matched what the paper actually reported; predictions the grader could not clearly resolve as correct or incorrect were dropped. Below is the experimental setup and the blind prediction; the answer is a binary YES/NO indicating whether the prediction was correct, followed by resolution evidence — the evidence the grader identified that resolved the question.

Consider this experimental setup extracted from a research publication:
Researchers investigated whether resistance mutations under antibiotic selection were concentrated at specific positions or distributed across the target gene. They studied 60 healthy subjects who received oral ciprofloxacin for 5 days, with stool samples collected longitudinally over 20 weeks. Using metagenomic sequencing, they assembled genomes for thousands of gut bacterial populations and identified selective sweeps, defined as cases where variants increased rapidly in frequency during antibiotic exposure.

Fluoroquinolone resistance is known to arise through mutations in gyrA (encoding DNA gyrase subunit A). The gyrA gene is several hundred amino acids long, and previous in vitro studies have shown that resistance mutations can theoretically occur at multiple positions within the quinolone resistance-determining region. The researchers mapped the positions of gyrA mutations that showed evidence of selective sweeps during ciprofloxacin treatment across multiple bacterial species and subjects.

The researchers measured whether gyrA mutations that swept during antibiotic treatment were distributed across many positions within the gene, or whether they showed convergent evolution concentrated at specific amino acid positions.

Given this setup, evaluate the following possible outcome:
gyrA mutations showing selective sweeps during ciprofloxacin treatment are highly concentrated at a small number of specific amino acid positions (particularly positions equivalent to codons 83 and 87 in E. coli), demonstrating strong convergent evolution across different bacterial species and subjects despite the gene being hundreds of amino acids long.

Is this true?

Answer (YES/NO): YES